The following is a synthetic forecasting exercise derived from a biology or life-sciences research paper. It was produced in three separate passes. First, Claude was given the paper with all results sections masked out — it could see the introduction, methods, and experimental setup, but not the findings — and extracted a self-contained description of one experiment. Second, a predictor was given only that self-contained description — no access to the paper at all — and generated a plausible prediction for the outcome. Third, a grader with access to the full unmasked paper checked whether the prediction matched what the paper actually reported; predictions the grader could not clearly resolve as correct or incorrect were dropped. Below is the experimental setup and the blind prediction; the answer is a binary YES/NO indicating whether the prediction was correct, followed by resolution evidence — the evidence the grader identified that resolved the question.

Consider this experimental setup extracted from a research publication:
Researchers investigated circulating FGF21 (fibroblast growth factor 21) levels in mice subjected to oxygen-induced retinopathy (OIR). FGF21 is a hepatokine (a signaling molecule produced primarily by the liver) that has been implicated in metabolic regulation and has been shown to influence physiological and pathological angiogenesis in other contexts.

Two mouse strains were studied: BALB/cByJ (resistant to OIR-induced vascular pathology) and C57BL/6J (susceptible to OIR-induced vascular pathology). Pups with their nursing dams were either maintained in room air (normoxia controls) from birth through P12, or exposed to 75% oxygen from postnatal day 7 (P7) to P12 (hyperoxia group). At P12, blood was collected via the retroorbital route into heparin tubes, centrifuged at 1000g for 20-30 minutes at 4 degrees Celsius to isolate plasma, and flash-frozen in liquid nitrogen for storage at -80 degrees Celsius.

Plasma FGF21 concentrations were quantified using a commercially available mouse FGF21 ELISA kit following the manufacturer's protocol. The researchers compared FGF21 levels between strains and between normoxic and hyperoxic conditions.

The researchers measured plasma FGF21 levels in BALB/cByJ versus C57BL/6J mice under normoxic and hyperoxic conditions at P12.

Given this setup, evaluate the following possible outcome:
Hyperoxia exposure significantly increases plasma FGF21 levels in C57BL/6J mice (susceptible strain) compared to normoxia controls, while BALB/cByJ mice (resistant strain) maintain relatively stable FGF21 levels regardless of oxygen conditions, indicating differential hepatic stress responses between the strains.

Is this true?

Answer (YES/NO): NO